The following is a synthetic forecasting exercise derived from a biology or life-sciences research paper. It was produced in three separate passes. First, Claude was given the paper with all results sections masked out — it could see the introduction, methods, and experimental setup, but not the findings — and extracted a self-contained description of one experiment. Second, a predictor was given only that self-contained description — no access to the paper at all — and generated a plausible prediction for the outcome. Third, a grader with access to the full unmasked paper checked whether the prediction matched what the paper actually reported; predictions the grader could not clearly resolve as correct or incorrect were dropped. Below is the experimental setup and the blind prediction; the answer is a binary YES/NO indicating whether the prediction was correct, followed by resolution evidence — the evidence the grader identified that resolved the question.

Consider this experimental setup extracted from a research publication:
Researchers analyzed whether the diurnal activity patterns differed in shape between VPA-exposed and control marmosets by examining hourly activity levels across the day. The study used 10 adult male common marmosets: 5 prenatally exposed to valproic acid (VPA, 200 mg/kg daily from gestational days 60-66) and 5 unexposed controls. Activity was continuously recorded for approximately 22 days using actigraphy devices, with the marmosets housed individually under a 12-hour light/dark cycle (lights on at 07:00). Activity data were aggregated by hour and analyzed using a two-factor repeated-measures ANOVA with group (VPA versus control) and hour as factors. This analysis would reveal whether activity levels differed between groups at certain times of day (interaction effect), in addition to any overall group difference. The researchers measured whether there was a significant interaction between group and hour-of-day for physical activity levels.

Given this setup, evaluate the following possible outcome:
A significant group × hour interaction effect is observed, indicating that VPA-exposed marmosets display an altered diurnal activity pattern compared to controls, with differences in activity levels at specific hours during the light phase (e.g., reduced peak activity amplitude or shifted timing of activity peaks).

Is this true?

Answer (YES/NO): NO